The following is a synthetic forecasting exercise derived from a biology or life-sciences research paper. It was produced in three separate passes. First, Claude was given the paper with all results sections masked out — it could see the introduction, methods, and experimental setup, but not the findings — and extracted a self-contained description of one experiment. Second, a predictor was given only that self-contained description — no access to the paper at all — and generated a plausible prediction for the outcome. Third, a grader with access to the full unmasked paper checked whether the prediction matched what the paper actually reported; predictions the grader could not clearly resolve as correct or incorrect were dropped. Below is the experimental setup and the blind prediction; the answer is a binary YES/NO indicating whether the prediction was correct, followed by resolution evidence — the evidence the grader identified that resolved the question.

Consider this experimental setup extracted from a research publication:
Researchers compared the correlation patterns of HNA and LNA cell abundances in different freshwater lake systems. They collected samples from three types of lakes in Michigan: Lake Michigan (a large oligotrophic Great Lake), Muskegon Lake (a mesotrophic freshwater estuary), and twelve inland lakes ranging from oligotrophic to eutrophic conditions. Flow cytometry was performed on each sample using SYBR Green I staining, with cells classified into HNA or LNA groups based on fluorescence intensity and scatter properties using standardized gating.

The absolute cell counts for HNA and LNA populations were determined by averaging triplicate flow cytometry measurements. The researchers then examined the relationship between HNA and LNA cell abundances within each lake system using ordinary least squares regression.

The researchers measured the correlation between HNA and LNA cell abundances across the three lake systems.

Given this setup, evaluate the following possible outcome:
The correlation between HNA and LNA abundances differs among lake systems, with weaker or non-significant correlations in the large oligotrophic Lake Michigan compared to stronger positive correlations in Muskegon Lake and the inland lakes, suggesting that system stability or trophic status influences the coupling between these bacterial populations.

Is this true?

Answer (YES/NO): NO